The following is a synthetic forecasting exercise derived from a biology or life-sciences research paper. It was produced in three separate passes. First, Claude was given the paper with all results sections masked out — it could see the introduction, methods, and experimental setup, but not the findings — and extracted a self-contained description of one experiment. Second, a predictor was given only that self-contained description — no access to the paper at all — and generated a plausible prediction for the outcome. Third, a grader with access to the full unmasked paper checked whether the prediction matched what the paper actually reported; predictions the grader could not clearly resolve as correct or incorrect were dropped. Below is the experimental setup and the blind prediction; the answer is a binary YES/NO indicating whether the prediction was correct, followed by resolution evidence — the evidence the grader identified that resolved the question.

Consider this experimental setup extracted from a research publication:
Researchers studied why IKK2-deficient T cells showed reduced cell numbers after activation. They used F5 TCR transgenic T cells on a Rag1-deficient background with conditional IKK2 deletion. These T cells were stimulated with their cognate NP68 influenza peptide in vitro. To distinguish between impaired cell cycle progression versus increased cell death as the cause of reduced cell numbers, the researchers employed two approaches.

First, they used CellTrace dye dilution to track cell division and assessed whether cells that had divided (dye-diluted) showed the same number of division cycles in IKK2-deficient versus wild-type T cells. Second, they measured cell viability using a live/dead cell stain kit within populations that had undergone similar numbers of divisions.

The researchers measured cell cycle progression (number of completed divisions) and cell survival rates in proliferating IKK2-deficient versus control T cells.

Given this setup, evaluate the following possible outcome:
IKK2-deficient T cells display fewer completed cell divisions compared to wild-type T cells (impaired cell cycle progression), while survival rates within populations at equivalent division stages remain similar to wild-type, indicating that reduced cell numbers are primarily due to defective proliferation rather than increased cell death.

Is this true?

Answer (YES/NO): NO